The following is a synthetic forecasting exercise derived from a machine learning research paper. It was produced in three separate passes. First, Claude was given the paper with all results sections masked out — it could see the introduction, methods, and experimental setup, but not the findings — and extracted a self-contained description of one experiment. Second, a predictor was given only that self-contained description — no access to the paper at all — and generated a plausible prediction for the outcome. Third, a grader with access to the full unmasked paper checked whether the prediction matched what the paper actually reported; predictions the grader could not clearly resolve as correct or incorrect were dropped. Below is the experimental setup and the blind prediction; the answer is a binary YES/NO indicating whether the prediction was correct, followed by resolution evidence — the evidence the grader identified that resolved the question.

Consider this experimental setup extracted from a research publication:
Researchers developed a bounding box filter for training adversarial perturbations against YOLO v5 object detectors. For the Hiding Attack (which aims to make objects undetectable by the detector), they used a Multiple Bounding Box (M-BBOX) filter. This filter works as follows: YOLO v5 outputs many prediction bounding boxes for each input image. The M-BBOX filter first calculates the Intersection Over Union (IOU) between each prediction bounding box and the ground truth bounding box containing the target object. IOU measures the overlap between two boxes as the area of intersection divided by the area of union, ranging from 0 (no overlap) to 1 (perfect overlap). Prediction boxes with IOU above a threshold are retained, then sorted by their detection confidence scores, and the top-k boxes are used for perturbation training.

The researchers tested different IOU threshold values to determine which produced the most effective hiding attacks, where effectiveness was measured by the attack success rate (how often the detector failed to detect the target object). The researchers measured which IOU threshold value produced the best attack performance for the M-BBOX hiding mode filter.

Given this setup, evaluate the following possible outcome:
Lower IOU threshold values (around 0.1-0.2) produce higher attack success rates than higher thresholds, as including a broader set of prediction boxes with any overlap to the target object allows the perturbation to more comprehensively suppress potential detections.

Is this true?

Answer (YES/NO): NO